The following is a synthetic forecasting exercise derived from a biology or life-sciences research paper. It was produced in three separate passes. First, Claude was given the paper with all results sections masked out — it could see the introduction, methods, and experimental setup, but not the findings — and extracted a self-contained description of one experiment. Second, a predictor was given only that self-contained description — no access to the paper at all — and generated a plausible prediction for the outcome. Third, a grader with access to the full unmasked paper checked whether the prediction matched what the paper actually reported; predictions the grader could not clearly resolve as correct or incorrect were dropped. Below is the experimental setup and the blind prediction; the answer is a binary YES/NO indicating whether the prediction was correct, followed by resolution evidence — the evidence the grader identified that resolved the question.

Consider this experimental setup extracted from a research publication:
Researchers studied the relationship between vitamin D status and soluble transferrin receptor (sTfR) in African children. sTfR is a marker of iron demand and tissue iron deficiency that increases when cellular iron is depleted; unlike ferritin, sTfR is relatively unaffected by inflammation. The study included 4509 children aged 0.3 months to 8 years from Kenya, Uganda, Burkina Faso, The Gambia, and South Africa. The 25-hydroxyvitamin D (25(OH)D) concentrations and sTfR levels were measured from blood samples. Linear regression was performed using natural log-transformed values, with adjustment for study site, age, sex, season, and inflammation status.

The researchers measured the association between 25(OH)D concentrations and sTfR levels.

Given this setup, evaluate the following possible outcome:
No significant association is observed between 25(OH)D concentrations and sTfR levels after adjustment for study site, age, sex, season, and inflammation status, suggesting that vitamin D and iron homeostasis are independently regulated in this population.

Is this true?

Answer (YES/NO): NO